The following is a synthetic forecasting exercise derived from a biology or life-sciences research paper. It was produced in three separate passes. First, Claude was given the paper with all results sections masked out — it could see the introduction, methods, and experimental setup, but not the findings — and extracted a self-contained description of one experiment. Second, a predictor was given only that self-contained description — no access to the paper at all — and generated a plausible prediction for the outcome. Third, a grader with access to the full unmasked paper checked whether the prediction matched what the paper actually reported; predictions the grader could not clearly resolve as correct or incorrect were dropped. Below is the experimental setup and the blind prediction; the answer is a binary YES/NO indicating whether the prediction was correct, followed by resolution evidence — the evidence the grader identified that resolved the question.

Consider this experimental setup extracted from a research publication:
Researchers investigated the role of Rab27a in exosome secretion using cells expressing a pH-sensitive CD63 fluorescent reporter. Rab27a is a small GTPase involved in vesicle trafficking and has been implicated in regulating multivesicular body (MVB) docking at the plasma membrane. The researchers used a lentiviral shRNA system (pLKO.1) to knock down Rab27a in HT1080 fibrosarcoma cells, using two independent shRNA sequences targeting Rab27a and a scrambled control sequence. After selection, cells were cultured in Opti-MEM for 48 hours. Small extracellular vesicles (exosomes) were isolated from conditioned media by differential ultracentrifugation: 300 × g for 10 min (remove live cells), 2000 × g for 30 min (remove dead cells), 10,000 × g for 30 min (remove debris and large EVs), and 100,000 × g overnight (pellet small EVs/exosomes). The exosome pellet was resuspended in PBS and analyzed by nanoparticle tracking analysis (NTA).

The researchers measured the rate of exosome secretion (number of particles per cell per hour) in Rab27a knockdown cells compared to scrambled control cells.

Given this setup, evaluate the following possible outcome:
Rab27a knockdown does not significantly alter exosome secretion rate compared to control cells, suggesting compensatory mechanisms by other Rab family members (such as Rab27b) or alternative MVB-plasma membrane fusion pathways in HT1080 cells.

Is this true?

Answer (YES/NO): NO